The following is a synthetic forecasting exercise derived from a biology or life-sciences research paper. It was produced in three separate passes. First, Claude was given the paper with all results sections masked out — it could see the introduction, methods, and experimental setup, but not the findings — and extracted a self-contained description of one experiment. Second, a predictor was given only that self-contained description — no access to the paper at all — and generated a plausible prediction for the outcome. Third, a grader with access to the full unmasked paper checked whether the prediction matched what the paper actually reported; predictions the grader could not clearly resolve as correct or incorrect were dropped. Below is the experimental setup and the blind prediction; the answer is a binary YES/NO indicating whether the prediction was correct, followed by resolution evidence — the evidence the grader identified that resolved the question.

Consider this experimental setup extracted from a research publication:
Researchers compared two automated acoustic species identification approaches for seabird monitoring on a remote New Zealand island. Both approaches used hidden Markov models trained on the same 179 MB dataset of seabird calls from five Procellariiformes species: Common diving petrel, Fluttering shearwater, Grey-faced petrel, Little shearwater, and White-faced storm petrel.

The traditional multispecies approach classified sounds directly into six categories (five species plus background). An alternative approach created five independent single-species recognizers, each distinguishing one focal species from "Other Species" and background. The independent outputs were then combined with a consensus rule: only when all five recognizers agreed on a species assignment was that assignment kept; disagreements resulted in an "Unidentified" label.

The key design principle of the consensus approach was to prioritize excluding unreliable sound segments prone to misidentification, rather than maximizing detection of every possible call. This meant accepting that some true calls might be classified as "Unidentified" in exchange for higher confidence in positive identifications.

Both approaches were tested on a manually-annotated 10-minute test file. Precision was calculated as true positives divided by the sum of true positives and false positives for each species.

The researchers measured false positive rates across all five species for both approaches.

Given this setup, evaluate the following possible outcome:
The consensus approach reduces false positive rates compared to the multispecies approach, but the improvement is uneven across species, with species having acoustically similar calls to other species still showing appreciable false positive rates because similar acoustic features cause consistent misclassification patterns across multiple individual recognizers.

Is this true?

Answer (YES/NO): NO